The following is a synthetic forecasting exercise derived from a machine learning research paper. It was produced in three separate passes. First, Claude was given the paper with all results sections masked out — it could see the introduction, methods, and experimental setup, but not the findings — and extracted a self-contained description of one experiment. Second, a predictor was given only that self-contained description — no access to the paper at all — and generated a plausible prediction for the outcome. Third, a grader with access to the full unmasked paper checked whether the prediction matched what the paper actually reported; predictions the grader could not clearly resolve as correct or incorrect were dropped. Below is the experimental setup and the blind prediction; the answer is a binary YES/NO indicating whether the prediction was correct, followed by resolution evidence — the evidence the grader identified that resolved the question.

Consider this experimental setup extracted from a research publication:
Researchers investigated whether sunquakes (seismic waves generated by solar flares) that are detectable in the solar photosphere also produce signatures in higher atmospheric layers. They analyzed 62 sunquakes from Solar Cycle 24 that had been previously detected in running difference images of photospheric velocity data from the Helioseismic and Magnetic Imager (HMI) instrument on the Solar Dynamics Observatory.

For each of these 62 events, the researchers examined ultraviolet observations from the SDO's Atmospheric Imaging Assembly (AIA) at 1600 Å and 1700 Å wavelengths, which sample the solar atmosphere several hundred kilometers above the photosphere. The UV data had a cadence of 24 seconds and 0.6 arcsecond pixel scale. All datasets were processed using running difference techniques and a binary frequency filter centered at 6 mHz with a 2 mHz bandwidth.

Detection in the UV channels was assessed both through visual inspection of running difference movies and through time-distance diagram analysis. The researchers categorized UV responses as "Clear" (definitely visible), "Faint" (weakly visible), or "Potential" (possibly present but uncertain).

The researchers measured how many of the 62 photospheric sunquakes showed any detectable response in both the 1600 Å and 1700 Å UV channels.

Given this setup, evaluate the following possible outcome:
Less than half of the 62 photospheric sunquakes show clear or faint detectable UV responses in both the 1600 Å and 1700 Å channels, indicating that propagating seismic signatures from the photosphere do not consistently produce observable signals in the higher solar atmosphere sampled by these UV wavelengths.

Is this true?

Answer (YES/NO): YES